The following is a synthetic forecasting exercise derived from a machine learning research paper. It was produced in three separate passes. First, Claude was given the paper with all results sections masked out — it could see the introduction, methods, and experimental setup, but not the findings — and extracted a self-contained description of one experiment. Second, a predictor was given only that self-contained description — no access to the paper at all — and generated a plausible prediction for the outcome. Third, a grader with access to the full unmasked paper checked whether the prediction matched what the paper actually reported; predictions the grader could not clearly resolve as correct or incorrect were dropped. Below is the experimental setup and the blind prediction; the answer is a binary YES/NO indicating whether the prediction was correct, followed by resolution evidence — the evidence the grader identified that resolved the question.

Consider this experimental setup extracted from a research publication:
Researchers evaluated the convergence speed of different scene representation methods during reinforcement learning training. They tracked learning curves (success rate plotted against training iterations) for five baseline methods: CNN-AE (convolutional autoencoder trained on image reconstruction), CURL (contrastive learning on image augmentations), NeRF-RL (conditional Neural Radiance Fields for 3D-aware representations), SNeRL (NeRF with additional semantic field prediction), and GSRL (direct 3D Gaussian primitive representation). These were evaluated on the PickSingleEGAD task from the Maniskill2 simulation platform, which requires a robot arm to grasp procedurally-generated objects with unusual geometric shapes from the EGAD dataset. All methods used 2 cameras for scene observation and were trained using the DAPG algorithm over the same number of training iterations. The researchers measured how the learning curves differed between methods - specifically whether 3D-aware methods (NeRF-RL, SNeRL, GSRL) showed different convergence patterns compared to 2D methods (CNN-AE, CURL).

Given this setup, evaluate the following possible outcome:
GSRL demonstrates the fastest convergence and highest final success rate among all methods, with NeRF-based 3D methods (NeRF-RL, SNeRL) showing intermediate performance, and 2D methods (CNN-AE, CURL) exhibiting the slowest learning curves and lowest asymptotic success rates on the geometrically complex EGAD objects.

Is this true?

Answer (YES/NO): NO